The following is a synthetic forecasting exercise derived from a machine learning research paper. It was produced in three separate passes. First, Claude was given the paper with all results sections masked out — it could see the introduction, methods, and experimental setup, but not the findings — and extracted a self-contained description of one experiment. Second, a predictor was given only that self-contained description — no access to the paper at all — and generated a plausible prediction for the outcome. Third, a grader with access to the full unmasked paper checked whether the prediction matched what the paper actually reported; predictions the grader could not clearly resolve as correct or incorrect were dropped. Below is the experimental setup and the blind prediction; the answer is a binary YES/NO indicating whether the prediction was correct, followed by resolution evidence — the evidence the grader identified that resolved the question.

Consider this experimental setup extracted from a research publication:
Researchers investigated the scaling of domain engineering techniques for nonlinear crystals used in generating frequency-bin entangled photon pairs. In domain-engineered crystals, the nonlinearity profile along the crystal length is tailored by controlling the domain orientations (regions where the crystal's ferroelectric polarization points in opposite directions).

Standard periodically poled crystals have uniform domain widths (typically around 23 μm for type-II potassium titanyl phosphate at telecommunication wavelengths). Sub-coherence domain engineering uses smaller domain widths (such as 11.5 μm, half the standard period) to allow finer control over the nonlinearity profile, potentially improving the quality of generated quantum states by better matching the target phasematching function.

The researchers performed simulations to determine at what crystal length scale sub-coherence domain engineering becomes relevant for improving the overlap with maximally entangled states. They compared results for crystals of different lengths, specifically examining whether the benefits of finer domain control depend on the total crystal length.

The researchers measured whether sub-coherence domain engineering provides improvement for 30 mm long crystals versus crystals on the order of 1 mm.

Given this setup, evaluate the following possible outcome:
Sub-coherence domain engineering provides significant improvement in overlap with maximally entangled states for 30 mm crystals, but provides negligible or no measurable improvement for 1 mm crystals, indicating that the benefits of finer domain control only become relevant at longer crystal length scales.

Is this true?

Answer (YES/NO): NO